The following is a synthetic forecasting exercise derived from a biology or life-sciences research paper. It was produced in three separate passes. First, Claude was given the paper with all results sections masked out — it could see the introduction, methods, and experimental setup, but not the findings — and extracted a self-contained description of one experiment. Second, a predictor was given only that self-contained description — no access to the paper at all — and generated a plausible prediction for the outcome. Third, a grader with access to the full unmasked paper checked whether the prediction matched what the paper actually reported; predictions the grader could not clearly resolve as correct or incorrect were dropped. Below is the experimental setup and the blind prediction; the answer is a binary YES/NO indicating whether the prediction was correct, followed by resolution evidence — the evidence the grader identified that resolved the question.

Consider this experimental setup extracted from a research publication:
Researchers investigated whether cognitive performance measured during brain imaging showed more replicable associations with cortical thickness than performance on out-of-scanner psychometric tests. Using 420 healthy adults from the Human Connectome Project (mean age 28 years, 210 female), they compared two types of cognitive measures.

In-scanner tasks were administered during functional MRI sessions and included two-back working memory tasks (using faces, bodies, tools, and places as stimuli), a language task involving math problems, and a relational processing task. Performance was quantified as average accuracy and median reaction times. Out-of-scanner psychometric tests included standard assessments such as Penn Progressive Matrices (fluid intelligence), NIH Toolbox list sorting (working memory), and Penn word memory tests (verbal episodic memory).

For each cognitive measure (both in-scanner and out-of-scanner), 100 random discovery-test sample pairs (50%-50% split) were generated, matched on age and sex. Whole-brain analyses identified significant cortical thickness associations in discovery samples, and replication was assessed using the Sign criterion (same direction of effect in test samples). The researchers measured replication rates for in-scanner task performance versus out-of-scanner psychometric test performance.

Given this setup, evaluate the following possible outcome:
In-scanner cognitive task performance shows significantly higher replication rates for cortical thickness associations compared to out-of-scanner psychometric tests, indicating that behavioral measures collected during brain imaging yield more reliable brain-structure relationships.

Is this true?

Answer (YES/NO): NO